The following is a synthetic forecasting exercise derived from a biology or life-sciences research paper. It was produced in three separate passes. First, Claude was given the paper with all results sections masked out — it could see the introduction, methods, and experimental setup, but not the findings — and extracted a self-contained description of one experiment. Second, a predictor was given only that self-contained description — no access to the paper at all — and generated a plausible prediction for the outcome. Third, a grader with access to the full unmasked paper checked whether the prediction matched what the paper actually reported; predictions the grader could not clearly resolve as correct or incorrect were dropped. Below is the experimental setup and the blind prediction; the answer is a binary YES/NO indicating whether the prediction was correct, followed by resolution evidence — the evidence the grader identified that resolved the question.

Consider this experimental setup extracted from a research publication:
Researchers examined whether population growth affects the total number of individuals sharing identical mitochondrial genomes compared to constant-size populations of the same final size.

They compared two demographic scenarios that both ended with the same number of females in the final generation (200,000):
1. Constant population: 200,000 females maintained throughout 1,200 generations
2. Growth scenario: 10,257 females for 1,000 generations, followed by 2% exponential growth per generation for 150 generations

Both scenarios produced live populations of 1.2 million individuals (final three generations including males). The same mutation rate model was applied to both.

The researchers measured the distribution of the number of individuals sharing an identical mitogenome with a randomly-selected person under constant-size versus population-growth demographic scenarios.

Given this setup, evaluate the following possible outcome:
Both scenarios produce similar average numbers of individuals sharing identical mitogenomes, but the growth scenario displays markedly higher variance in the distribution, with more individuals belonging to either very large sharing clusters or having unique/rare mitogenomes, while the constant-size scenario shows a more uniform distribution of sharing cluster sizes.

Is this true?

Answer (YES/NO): NO